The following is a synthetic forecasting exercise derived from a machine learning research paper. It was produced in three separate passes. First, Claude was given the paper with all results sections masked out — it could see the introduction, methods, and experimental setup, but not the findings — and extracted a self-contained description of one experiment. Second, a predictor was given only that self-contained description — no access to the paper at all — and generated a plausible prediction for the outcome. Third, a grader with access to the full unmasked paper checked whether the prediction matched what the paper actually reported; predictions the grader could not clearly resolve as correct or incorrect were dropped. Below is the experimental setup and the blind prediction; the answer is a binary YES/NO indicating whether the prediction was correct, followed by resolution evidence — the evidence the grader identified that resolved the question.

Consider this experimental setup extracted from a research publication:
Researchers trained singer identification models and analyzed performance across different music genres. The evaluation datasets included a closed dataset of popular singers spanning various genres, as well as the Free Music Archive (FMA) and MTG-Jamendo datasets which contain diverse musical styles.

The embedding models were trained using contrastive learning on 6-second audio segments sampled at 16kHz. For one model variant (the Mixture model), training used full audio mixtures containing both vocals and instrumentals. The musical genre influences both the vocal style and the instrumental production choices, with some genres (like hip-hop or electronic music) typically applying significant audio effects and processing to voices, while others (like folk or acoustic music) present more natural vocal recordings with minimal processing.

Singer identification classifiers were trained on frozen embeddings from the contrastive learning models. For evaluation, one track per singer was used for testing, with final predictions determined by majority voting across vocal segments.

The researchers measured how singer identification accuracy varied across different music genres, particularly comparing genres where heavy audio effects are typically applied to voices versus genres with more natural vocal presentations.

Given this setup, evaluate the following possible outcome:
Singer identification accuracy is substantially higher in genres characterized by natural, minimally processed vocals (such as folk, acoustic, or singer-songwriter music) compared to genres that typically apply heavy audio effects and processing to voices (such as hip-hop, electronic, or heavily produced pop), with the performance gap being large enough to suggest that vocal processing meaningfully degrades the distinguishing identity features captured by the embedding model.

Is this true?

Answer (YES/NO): YES